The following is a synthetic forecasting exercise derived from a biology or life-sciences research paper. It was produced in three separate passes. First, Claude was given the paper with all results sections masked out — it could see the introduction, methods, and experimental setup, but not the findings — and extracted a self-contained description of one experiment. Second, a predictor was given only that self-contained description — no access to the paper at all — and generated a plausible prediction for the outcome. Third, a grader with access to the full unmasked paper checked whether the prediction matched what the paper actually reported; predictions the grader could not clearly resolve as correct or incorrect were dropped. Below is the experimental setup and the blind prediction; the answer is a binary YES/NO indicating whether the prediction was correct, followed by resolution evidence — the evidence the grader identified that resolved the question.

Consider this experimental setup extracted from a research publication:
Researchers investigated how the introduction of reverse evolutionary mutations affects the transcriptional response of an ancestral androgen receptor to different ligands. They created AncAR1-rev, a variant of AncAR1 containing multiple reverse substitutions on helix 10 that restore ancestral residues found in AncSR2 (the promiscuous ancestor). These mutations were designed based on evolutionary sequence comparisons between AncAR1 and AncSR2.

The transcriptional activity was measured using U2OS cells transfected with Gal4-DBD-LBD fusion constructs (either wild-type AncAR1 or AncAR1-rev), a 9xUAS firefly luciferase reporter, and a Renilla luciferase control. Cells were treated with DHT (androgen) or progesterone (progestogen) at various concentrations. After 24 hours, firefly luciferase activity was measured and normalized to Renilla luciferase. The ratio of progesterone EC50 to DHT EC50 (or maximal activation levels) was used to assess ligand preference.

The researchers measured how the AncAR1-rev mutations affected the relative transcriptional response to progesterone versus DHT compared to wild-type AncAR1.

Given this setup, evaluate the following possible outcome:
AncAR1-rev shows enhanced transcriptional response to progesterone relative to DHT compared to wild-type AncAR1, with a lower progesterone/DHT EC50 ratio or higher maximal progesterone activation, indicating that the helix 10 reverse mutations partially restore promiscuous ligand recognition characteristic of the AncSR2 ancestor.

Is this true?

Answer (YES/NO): YES